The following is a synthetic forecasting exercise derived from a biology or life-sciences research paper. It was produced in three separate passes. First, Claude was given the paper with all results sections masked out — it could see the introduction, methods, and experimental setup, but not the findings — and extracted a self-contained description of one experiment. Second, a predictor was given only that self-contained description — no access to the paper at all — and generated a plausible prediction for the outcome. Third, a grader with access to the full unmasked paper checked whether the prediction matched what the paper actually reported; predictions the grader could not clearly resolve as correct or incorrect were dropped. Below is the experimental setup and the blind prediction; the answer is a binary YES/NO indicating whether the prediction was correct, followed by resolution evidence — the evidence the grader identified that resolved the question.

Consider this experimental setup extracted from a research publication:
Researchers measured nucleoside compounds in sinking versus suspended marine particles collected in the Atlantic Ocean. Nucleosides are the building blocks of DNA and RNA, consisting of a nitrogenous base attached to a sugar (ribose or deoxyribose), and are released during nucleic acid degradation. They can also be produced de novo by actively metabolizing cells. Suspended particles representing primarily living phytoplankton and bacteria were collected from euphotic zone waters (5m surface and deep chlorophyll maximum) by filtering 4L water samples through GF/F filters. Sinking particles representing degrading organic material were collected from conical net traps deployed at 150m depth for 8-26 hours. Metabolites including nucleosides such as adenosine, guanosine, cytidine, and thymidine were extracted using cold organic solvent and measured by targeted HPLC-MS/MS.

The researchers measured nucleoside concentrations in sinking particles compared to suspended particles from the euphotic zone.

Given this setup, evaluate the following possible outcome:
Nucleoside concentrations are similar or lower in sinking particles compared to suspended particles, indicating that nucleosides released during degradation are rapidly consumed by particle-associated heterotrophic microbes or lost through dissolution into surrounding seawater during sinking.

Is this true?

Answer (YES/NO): NO